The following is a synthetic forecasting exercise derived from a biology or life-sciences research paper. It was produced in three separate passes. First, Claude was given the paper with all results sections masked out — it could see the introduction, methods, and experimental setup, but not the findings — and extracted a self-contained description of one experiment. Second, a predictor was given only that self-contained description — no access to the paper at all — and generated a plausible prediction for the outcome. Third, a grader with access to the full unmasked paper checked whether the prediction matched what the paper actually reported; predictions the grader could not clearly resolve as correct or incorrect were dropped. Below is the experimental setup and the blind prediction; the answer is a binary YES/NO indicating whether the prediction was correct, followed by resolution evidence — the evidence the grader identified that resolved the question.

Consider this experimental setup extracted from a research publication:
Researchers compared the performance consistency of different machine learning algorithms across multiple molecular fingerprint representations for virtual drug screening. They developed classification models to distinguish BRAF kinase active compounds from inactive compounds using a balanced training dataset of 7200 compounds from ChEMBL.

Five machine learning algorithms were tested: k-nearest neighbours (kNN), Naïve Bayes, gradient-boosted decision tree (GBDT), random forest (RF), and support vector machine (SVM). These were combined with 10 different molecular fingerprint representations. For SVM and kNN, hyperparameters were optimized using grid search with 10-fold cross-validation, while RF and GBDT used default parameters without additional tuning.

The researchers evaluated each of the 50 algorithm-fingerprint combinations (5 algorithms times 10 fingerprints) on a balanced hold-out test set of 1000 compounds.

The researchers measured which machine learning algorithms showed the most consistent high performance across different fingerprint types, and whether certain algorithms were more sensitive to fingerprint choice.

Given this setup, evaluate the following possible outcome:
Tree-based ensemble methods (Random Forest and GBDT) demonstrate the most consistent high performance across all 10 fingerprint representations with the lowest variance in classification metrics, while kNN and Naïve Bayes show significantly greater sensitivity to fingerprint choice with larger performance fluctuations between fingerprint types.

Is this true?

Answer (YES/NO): NO